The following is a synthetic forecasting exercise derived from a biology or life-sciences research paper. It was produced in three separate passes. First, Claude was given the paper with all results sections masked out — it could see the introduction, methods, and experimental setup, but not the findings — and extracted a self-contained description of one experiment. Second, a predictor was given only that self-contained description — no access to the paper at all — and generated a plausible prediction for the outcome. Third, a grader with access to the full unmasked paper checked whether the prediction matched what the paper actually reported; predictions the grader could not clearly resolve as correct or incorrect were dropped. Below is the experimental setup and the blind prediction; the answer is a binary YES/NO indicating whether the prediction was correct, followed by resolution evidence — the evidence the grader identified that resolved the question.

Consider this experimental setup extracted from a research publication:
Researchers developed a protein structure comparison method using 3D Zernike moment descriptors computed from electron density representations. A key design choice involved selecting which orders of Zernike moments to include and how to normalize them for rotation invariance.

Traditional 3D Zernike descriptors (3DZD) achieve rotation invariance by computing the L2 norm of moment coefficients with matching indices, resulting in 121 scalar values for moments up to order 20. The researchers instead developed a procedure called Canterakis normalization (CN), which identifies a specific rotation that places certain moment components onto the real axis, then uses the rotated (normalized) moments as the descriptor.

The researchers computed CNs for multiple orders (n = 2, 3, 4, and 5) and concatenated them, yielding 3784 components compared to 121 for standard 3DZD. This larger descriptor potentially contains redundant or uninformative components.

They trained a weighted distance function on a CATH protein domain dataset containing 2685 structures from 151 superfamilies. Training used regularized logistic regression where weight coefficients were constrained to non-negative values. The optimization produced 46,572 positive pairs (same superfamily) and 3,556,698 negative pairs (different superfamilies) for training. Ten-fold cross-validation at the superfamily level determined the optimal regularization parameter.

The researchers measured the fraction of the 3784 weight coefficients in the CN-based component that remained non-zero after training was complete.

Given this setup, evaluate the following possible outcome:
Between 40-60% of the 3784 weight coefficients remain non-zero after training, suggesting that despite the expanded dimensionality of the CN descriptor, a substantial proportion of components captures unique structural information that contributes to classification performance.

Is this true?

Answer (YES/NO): NO